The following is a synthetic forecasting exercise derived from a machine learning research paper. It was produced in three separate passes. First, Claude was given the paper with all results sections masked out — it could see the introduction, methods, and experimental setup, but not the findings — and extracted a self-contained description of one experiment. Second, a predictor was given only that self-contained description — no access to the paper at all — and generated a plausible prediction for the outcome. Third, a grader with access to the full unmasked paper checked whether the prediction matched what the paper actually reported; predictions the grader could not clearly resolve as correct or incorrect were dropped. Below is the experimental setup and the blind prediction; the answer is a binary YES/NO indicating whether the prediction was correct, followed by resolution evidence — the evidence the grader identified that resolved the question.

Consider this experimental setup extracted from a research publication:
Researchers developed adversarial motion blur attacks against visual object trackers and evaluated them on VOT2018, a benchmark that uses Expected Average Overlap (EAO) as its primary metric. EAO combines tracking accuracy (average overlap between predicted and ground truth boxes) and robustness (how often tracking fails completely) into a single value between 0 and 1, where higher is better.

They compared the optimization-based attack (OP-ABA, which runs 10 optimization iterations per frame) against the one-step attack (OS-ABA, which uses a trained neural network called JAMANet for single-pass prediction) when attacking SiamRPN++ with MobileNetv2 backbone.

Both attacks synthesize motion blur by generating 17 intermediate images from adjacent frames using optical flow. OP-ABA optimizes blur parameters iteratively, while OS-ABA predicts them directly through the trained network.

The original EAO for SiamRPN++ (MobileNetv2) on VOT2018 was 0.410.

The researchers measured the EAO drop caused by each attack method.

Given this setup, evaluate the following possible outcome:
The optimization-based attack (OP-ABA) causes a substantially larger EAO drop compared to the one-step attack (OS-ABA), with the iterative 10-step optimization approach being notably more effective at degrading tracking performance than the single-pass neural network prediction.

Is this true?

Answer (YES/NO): YES